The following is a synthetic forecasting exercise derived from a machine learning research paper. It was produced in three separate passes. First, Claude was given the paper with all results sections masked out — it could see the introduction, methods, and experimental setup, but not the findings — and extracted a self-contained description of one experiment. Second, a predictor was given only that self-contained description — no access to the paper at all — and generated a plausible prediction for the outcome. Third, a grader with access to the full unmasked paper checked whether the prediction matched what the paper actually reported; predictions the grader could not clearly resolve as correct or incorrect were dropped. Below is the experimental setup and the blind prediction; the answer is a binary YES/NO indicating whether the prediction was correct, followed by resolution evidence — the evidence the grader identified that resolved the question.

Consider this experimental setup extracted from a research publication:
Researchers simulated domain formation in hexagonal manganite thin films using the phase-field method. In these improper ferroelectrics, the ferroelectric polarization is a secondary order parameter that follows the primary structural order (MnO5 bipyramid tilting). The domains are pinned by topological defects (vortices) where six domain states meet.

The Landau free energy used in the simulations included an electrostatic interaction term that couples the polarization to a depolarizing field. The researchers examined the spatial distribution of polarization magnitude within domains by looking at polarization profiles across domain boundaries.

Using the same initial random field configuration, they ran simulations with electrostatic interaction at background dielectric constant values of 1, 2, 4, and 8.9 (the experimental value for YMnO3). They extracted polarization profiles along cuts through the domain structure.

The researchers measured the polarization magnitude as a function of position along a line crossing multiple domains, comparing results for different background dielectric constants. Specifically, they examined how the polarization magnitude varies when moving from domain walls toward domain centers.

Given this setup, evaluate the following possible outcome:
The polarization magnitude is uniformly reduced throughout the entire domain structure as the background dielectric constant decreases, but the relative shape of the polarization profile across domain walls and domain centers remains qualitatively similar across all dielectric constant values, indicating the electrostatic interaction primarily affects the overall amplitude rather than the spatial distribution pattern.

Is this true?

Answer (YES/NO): NO